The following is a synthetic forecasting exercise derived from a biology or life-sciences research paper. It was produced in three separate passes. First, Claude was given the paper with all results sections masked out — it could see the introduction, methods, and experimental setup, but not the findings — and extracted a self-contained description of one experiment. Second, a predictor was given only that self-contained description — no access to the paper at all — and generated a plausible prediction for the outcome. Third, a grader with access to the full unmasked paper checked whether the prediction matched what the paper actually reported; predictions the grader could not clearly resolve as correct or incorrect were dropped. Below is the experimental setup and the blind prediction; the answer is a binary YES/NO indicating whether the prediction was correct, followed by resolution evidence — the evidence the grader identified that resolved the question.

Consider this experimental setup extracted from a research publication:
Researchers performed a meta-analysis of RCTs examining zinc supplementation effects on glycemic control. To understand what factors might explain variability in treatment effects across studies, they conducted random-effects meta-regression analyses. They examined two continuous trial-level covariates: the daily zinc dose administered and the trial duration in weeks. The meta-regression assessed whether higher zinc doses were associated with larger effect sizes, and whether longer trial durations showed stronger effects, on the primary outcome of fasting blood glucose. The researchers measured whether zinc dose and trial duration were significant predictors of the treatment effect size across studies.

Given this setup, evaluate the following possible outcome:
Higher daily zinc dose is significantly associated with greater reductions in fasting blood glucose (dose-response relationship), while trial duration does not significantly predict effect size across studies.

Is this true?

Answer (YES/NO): NO